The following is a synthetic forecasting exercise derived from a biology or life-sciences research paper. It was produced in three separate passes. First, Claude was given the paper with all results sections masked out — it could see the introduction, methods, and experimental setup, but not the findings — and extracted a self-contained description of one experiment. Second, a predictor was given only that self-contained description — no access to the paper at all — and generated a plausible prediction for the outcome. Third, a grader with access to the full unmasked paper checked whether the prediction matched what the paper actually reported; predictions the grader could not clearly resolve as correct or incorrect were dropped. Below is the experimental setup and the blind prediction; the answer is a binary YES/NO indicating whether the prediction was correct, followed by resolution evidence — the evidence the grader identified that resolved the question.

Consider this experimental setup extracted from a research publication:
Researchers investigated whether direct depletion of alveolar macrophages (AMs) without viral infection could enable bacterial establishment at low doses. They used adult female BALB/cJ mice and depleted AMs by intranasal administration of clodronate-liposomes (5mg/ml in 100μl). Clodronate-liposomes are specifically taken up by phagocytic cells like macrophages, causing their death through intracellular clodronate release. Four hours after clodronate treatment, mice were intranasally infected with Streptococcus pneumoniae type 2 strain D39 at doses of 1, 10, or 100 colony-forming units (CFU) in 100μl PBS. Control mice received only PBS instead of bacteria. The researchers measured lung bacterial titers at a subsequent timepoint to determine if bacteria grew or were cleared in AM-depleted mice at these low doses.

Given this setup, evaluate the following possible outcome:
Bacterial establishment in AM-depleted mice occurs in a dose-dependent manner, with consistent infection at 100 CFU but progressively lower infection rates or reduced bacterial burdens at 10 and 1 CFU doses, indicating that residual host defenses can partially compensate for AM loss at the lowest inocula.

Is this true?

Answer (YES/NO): NO